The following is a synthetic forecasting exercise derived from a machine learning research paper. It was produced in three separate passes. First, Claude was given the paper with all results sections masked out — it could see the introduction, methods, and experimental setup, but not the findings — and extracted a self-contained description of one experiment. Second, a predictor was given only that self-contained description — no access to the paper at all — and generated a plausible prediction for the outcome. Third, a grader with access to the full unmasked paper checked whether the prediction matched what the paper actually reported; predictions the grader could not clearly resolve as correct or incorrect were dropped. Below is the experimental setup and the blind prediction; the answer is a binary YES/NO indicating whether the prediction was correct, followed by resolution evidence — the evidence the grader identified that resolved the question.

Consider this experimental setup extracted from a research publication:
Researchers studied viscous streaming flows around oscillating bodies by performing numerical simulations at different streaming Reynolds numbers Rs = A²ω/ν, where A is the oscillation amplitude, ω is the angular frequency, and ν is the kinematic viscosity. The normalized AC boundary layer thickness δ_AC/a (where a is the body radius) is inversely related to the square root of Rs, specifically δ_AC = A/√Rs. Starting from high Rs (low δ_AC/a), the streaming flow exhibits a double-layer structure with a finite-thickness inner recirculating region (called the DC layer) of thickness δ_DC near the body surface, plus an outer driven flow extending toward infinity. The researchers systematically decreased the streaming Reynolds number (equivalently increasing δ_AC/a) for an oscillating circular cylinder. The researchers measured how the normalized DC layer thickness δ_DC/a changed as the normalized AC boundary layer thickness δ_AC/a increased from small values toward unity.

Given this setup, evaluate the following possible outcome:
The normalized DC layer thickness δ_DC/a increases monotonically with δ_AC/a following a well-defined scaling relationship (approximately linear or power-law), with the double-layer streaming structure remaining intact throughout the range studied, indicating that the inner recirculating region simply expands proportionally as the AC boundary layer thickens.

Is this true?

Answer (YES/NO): NO